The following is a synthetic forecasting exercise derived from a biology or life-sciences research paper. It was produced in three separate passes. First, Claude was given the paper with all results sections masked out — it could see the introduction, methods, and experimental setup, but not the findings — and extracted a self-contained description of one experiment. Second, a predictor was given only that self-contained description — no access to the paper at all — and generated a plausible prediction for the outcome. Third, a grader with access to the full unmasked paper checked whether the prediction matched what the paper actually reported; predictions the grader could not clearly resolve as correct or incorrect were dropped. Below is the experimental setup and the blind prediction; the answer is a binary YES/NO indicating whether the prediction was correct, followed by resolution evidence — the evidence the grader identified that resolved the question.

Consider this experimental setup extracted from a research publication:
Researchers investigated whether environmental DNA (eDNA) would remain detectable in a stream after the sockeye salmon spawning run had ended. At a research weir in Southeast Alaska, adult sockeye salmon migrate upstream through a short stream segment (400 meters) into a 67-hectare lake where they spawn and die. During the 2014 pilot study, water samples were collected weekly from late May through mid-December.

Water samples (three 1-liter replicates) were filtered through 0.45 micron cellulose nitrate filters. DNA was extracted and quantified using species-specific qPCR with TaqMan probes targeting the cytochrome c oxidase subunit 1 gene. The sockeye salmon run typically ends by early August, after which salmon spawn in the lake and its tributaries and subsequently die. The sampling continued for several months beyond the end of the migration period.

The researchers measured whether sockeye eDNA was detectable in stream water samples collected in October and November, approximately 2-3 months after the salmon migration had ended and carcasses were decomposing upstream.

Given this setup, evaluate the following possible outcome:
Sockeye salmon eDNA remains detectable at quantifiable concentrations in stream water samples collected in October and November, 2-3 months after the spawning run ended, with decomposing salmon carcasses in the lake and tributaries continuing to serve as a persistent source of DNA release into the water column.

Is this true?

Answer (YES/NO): NO